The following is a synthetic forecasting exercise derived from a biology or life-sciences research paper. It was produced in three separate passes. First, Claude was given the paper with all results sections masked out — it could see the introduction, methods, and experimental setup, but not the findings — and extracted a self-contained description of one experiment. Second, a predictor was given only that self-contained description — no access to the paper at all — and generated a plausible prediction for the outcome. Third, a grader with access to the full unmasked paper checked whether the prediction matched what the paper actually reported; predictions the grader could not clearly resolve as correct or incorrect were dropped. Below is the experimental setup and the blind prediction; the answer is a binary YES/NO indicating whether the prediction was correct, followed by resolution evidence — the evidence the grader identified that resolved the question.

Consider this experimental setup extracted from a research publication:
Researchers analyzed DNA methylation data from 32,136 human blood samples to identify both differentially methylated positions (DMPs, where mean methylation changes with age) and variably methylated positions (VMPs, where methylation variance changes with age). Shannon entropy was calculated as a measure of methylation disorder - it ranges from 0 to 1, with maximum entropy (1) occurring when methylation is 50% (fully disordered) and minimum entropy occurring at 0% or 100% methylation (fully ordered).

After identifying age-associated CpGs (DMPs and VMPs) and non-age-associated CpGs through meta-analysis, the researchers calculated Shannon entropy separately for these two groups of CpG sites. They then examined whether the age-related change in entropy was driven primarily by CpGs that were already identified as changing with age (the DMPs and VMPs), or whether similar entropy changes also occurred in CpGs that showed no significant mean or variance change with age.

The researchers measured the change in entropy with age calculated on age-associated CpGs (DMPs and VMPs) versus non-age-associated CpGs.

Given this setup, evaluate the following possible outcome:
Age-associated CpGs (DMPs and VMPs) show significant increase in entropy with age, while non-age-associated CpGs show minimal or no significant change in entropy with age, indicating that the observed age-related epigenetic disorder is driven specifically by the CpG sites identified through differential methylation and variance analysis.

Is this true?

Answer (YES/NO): YES